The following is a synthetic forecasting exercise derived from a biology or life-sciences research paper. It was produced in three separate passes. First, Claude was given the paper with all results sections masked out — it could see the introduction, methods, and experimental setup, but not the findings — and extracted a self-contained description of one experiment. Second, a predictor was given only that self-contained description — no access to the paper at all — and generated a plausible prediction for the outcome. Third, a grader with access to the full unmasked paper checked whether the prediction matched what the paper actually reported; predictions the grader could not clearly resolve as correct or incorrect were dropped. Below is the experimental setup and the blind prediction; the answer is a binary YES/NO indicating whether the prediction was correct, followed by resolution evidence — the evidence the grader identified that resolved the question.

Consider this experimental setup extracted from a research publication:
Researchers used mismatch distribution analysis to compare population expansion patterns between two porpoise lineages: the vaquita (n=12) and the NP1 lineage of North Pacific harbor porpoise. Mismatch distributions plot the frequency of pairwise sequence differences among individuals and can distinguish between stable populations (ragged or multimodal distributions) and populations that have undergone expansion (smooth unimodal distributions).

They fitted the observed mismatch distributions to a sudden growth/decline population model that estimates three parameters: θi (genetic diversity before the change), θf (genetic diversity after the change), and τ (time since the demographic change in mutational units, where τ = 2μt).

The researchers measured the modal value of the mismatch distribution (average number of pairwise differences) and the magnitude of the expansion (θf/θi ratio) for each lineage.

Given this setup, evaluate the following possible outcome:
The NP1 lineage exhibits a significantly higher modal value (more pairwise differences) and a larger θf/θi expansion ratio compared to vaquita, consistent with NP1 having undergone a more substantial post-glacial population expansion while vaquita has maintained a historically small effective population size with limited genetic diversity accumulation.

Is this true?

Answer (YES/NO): NO